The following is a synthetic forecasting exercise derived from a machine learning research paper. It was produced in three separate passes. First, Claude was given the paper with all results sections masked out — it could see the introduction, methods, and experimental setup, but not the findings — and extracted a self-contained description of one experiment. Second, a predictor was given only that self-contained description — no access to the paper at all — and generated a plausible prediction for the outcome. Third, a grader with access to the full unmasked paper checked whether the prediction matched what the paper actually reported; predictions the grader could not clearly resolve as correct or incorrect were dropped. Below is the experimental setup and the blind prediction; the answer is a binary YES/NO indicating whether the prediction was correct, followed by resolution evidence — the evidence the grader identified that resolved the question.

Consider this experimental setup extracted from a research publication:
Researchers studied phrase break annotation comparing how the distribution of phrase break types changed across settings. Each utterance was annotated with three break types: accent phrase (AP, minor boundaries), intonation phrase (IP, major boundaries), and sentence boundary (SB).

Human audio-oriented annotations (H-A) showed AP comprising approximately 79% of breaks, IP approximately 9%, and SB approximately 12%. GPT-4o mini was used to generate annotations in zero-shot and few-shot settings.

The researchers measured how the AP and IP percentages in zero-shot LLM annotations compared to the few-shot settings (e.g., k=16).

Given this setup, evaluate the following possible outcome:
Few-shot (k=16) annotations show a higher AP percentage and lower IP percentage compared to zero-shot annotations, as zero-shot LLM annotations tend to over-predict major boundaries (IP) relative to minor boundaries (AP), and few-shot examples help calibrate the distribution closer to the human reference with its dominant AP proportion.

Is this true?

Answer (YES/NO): YES